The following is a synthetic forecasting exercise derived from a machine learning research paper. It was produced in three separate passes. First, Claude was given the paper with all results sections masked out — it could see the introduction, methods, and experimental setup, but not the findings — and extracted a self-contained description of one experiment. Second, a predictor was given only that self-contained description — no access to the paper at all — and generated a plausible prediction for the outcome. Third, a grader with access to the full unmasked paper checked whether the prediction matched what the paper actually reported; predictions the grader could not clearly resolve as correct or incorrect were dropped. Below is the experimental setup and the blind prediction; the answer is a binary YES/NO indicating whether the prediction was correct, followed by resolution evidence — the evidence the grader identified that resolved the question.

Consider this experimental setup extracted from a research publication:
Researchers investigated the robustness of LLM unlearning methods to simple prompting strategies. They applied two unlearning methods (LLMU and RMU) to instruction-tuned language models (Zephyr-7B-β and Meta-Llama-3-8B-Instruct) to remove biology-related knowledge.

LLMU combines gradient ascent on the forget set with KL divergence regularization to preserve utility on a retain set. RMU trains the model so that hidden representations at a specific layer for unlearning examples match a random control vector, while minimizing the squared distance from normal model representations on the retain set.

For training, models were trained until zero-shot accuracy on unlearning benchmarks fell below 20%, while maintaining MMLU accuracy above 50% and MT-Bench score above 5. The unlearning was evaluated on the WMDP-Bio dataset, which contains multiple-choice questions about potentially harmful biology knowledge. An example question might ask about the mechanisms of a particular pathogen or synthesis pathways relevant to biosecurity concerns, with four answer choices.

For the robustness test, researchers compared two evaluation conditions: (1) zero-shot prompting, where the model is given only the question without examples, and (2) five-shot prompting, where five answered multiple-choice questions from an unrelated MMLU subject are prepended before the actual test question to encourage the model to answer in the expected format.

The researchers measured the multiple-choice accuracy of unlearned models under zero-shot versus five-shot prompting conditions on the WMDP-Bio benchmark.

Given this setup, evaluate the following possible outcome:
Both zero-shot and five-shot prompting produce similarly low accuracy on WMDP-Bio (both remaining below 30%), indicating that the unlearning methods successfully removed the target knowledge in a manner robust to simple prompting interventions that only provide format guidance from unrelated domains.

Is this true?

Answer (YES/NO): NO